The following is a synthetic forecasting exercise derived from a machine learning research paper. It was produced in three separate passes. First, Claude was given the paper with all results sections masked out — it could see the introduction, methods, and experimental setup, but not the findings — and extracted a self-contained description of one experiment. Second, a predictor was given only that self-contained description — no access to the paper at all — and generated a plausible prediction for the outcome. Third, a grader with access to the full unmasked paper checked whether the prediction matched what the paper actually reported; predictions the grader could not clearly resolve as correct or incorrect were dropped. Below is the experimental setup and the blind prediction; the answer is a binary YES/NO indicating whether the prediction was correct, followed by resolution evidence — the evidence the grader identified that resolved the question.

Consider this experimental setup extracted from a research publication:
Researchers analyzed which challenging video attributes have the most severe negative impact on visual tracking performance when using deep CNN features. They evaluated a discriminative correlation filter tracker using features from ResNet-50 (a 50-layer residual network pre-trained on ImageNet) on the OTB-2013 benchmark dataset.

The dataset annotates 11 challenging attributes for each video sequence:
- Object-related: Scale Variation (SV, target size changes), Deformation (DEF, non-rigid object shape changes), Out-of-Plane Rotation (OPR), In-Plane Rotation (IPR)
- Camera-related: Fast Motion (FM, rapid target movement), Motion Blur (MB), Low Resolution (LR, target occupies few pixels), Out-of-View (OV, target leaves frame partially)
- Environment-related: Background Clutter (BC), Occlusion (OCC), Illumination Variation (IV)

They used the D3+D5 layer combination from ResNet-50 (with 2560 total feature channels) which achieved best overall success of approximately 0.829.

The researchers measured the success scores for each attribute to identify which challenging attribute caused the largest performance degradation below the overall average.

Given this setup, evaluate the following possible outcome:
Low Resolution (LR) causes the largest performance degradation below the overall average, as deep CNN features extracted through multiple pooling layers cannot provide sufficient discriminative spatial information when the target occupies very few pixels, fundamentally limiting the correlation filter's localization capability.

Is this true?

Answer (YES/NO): YES